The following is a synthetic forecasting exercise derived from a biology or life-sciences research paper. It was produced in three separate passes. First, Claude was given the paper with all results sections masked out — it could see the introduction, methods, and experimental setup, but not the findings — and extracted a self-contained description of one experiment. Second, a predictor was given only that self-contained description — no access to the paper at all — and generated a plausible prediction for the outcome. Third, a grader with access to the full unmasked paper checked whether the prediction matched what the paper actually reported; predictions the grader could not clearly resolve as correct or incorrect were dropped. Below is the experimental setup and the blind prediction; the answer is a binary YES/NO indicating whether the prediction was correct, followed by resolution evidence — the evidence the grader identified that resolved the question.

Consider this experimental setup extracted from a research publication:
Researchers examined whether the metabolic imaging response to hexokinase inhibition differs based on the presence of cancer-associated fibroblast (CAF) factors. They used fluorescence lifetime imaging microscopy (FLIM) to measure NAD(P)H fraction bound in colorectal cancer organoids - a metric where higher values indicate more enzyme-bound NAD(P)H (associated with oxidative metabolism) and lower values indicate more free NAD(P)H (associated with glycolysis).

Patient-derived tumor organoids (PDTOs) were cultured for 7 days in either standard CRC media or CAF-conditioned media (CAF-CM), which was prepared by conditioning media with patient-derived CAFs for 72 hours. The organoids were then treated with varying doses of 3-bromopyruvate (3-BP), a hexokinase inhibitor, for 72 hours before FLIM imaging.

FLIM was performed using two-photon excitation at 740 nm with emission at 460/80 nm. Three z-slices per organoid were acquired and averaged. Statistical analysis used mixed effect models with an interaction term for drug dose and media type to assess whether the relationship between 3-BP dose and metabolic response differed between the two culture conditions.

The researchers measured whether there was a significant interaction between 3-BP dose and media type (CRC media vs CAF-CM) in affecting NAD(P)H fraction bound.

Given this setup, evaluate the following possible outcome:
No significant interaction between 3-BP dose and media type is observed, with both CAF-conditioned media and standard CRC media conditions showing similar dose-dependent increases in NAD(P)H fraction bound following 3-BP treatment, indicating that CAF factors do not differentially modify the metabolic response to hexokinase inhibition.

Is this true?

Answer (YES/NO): NO